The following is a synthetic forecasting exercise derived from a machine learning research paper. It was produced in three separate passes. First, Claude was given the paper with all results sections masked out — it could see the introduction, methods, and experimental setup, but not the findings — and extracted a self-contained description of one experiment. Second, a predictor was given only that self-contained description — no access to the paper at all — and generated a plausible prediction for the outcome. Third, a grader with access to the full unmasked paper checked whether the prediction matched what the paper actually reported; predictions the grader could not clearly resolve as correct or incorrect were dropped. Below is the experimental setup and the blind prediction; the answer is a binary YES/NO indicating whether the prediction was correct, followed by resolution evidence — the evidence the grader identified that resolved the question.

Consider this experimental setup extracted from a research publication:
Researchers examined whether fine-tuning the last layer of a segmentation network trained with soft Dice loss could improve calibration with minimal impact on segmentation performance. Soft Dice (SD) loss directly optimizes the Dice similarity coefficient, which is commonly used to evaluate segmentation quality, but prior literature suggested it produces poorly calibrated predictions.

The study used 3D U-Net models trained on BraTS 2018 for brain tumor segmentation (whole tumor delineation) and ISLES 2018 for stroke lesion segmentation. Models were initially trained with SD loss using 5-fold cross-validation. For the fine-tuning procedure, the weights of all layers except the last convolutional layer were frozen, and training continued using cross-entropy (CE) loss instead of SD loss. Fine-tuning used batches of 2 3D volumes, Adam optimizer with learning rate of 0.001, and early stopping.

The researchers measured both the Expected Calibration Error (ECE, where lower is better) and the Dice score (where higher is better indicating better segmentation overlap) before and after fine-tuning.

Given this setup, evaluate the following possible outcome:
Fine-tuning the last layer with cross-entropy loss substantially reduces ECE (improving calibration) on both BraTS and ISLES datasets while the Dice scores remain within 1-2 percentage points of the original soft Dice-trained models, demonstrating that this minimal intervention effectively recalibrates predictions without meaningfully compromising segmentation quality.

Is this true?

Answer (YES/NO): NO